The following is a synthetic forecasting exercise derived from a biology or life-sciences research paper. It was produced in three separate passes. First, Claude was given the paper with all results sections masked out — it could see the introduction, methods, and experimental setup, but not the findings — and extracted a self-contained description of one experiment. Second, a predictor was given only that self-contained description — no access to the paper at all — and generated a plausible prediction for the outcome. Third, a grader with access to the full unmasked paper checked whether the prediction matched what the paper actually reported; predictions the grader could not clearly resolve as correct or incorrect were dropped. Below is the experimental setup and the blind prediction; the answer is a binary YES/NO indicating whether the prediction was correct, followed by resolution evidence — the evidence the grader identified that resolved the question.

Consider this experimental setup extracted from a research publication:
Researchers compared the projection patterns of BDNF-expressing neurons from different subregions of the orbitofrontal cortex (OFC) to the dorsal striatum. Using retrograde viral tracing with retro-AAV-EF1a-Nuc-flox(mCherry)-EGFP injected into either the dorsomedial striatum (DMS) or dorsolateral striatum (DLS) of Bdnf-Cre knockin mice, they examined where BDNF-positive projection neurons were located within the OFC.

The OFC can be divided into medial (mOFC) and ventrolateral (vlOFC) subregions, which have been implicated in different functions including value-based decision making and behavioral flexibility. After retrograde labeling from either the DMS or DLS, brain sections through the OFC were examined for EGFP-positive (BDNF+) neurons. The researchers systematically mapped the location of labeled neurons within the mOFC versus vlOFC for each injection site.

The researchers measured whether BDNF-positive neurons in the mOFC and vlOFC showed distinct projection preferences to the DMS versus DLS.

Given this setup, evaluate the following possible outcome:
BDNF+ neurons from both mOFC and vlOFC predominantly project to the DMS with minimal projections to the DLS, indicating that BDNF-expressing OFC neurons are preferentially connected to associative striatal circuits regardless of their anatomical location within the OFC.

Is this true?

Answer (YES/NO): NO